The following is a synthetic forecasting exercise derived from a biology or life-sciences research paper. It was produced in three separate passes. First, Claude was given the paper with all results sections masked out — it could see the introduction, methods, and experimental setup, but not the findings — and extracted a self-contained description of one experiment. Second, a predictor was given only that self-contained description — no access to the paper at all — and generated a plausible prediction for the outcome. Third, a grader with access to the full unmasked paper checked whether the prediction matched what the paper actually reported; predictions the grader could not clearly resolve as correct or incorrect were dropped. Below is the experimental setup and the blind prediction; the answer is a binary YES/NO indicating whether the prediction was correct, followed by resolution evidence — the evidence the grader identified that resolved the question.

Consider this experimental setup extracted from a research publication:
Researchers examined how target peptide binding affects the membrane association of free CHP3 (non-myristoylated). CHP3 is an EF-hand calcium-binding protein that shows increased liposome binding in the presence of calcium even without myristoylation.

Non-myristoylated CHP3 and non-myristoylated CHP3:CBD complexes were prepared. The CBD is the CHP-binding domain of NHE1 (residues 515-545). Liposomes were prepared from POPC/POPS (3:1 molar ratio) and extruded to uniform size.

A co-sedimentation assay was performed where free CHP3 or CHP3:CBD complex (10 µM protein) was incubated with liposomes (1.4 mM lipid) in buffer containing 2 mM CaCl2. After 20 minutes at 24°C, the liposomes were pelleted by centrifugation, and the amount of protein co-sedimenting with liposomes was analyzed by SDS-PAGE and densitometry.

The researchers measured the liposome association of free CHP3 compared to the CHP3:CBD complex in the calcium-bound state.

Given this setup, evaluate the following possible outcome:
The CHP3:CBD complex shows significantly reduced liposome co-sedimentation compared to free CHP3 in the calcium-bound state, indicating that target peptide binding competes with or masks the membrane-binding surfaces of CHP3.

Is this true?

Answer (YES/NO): YES